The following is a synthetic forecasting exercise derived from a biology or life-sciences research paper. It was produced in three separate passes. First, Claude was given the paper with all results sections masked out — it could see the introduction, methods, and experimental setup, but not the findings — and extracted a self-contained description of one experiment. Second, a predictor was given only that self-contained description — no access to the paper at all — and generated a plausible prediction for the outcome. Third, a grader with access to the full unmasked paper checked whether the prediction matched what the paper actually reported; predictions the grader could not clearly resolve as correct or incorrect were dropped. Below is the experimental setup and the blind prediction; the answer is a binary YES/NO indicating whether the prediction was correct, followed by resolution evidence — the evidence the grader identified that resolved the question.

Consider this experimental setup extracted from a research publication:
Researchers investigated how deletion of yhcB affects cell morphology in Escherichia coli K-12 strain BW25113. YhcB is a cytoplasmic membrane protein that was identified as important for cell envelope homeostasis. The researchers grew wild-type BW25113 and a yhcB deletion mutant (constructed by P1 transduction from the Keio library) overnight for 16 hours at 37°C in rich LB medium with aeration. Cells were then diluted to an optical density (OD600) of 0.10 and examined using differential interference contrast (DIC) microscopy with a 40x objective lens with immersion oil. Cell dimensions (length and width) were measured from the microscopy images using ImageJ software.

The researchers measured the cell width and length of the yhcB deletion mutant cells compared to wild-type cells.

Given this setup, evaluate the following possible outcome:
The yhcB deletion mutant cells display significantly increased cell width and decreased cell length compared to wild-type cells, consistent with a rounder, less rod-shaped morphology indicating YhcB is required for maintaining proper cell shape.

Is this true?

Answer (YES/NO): NO